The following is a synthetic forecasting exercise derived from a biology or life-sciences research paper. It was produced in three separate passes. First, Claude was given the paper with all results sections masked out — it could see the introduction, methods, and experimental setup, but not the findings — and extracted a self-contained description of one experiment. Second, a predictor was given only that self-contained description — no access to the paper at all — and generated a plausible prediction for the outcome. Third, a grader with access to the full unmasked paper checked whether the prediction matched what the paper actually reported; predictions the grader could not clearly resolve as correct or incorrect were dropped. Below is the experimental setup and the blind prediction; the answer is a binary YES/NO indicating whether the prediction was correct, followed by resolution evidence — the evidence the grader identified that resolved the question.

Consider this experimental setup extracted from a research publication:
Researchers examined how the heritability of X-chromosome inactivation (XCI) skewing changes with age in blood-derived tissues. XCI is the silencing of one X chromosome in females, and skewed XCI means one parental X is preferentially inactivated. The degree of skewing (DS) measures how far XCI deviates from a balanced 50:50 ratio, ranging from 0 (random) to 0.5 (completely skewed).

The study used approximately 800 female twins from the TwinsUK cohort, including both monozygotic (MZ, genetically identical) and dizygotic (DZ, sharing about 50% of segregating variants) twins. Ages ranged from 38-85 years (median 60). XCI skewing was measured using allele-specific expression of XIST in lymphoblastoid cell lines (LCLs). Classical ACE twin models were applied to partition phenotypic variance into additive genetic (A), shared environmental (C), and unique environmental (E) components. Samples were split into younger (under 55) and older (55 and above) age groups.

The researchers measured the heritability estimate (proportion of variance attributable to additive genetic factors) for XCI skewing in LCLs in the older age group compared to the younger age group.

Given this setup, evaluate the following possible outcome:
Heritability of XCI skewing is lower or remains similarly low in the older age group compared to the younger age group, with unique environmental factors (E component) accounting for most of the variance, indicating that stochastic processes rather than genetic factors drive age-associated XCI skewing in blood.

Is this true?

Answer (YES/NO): NO